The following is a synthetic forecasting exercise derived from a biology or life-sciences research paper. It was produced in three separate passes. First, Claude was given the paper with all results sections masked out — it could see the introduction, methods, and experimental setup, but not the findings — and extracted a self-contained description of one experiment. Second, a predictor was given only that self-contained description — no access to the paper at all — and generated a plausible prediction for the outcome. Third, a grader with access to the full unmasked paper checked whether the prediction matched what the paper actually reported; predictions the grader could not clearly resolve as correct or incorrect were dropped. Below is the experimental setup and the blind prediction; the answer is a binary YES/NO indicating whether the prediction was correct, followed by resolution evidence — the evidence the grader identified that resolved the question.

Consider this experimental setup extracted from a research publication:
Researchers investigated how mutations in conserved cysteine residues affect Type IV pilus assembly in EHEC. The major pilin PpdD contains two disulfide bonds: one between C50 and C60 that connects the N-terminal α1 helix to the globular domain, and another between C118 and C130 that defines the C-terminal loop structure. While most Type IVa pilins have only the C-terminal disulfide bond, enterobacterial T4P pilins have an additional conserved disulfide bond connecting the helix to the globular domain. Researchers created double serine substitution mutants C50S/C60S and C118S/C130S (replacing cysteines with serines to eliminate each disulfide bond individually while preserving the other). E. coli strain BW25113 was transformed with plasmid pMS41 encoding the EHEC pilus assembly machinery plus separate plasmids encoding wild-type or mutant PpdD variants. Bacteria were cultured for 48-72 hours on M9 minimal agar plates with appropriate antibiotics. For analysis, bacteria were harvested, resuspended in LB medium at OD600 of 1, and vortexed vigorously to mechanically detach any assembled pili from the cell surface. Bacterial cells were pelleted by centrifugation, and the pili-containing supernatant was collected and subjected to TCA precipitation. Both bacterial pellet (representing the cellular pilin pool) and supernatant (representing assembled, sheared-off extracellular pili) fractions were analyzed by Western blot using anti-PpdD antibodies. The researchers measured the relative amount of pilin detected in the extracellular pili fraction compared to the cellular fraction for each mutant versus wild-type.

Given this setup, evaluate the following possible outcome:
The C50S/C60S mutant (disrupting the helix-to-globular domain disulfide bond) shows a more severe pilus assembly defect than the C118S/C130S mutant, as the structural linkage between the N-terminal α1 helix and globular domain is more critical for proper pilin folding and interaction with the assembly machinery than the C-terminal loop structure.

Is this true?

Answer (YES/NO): NO